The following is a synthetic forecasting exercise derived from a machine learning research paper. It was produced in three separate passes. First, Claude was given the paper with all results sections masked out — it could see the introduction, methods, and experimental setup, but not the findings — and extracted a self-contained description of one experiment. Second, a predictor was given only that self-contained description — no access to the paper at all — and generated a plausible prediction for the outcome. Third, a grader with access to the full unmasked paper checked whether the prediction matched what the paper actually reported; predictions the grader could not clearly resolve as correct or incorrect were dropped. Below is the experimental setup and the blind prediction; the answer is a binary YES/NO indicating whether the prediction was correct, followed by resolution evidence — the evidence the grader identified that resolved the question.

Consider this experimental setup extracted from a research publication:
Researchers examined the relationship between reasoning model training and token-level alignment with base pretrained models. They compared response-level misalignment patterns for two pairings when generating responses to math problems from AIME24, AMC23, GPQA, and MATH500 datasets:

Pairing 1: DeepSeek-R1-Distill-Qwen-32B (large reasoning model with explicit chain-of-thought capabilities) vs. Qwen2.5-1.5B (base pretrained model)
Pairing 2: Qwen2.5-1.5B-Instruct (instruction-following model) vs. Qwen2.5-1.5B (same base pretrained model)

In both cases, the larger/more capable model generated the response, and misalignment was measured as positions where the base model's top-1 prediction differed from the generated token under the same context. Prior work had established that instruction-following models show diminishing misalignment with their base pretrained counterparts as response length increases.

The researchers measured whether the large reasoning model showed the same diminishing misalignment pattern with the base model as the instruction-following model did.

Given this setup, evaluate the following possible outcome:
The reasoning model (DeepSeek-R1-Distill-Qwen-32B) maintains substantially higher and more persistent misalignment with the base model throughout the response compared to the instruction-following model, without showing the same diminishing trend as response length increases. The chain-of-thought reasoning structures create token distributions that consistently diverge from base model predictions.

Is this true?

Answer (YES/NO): NO